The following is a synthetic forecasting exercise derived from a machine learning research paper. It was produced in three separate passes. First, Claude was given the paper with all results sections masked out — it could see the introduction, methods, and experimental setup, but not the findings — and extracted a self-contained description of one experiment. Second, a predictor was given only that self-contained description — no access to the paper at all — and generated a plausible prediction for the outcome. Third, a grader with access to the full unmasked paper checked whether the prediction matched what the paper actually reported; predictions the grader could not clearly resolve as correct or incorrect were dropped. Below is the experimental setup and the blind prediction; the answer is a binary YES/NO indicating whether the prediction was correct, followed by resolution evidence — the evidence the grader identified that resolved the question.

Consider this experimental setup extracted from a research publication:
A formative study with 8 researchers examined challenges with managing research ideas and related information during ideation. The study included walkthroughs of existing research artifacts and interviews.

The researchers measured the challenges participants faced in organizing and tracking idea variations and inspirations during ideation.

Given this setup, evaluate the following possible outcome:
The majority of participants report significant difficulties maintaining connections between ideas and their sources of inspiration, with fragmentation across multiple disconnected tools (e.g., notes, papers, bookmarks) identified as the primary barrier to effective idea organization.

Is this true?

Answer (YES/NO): NO